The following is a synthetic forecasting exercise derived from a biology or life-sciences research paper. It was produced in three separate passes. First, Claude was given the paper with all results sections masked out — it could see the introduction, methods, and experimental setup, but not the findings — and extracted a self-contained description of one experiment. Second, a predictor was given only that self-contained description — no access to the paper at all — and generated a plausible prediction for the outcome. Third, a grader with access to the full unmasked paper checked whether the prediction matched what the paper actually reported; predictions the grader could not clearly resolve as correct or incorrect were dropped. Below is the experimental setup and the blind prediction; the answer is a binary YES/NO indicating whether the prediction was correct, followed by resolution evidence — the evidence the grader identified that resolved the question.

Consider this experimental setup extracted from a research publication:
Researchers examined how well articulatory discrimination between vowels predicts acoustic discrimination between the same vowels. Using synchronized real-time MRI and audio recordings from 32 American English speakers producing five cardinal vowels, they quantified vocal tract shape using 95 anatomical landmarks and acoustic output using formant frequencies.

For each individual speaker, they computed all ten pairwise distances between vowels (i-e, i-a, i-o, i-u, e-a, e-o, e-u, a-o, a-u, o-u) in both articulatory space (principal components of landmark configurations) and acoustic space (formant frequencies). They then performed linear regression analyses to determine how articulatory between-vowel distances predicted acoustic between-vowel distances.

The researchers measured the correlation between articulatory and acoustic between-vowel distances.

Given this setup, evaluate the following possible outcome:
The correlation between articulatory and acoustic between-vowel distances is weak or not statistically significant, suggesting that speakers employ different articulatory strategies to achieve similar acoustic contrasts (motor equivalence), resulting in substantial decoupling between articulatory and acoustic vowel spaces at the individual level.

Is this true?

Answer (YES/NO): NO